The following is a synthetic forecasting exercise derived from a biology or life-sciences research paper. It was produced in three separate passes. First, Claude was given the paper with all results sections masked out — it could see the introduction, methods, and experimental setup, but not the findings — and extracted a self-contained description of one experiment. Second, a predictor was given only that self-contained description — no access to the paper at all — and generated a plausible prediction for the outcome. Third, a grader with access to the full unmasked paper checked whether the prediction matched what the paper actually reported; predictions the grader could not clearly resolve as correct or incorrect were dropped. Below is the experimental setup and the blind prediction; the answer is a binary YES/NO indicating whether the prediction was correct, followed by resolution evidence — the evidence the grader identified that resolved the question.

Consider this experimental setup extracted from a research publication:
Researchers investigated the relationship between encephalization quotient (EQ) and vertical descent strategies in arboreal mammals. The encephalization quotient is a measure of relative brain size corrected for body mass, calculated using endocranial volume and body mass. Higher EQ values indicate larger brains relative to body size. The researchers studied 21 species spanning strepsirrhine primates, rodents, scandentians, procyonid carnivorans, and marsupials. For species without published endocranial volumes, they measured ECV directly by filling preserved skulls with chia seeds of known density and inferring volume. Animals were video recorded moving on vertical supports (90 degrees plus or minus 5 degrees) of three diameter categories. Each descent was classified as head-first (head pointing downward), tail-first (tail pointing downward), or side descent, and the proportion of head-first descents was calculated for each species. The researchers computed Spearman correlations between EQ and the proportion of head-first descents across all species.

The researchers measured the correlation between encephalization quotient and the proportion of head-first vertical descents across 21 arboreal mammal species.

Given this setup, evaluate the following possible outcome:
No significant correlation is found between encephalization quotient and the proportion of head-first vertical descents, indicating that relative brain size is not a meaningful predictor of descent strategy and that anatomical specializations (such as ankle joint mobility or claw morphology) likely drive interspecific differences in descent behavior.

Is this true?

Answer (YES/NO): NO